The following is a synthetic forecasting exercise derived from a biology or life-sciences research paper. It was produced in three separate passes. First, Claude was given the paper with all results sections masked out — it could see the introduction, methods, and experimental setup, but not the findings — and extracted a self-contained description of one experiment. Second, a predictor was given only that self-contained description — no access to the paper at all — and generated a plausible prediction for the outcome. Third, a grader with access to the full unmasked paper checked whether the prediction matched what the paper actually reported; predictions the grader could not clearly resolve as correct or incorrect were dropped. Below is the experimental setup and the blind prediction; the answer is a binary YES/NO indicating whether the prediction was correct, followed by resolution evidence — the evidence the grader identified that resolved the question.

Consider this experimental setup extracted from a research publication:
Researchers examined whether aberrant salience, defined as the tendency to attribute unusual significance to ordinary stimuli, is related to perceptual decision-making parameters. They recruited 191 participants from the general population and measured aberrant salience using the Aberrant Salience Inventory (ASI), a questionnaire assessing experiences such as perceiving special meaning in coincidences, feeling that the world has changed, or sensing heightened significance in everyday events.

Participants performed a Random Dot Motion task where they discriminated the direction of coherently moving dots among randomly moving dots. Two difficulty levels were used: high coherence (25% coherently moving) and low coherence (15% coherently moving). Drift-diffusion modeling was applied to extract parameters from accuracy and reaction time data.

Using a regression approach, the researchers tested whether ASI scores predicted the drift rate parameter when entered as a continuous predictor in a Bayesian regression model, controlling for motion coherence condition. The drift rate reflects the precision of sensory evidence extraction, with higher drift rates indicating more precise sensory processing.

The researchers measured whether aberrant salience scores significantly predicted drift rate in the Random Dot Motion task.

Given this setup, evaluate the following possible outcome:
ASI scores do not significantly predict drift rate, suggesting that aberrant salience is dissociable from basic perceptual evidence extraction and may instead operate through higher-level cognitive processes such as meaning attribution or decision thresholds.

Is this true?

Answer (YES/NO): YES